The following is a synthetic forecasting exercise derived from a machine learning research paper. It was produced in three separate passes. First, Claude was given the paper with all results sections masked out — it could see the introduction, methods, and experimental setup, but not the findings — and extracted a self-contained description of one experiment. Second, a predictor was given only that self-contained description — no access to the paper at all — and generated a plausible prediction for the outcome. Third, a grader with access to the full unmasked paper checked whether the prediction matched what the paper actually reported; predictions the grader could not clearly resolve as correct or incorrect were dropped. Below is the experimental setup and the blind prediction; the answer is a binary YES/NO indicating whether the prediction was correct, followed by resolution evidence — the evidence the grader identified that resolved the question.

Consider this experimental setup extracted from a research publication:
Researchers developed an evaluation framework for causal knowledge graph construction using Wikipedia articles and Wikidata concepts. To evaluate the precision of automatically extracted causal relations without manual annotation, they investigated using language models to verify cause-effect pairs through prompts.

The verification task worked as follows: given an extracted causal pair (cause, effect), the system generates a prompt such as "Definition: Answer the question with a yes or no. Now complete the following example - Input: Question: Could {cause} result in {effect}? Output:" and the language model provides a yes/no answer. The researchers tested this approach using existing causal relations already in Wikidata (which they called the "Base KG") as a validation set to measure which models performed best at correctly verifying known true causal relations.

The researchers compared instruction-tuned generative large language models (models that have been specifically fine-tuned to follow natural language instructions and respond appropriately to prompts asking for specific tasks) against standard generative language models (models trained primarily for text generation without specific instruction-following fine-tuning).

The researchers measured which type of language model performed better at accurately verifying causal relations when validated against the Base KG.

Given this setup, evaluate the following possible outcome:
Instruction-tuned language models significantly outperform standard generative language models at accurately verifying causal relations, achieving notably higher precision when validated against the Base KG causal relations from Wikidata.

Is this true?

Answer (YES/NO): NO